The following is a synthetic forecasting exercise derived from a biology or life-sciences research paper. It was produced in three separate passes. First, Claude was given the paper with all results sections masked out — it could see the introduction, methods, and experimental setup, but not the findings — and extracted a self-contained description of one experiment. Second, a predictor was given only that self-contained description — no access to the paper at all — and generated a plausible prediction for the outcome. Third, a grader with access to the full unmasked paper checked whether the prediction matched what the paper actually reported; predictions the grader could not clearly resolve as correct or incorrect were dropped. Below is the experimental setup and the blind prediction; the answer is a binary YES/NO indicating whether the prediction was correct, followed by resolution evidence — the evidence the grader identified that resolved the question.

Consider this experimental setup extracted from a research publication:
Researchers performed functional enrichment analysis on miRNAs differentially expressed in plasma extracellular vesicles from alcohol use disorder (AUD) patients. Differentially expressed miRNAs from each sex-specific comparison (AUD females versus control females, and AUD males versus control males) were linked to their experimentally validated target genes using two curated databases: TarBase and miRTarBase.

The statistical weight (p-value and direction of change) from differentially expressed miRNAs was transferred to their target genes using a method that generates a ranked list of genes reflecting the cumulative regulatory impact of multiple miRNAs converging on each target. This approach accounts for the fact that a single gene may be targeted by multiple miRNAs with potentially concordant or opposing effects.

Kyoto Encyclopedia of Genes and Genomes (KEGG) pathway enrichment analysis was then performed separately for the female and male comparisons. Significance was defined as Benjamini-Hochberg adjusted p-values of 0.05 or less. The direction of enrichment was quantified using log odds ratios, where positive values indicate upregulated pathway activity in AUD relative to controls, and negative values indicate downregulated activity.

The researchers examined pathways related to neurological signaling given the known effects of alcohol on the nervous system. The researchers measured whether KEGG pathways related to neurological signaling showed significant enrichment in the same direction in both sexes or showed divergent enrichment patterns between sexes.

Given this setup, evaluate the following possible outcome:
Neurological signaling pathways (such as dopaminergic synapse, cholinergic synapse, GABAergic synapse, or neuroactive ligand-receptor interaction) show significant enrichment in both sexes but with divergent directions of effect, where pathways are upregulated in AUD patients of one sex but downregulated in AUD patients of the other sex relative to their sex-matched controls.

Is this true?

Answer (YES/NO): YES